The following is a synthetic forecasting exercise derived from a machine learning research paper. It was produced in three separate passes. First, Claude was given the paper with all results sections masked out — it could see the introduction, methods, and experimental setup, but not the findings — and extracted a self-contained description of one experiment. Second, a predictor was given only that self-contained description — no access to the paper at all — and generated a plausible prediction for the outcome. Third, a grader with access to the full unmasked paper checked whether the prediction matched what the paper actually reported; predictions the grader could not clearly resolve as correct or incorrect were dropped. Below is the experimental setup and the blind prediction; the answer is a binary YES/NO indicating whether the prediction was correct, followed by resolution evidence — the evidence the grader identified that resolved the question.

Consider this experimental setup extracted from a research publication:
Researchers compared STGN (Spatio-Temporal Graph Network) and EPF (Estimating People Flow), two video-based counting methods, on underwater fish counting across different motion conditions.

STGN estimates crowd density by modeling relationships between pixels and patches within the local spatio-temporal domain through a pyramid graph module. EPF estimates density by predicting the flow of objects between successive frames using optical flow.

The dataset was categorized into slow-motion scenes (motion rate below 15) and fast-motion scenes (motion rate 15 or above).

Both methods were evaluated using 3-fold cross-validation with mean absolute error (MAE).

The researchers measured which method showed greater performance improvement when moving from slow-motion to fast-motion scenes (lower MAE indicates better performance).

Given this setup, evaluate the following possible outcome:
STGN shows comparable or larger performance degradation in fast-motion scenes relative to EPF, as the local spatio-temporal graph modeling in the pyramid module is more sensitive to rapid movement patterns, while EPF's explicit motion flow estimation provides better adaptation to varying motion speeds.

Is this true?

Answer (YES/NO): YES